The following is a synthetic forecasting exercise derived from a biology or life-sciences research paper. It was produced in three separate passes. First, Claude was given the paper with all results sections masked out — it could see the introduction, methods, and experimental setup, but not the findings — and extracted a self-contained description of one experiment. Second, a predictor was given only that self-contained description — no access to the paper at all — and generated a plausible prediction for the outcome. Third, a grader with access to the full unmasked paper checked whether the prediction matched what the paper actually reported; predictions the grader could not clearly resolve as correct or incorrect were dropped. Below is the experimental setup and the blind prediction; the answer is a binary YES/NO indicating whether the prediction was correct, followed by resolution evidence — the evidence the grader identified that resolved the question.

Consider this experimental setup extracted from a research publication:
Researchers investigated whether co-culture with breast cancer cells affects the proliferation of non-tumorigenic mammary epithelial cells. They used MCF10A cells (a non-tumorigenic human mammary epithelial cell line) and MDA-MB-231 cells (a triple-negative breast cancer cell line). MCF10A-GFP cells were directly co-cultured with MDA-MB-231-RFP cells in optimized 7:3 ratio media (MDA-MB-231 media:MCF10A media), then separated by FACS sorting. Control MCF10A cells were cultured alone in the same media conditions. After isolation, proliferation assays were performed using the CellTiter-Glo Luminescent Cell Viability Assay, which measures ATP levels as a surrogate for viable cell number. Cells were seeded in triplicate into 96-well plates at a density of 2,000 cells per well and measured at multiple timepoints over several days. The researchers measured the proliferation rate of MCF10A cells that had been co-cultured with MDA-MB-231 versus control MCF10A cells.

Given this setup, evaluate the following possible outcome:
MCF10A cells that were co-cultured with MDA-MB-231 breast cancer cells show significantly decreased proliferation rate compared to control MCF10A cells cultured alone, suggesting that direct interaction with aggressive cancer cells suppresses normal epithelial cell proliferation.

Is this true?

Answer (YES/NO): NO